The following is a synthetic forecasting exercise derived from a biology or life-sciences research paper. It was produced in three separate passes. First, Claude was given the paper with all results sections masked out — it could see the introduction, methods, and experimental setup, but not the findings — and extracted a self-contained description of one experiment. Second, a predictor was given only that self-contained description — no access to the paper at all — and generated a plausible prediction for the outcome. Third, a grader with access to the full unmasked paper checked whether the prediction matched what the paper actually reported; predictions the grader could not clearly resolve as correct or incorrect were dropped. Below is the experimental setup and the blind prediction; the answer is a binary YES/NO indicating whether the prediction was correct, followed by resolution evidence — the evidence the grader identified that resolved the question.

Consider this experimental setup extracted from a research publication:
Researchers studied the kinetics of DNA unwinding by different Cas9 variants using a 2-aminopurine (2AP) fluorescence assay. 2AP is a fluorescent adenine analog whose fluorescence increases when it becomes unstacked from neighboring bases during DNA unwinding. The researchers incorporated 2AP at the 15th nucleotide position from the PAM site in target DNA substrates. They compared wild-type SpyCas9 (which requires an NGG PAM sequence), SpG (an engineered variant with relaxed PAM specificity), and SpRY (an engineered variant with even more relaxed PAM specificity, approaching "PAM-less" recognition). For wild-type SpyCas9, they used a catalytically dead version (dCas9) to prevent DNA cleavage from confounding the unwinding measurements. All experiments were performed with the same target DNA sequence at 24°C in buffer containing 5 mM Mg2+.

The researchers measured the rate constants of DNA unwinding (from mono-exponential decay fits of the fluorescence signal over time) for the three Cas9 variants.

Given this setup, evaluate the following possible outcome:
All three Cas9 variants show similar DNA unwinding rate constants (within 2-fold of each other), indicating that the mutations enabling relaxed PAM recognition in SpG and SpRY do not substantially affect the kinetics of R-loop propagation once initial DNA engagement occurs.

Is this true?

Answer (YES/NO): NO